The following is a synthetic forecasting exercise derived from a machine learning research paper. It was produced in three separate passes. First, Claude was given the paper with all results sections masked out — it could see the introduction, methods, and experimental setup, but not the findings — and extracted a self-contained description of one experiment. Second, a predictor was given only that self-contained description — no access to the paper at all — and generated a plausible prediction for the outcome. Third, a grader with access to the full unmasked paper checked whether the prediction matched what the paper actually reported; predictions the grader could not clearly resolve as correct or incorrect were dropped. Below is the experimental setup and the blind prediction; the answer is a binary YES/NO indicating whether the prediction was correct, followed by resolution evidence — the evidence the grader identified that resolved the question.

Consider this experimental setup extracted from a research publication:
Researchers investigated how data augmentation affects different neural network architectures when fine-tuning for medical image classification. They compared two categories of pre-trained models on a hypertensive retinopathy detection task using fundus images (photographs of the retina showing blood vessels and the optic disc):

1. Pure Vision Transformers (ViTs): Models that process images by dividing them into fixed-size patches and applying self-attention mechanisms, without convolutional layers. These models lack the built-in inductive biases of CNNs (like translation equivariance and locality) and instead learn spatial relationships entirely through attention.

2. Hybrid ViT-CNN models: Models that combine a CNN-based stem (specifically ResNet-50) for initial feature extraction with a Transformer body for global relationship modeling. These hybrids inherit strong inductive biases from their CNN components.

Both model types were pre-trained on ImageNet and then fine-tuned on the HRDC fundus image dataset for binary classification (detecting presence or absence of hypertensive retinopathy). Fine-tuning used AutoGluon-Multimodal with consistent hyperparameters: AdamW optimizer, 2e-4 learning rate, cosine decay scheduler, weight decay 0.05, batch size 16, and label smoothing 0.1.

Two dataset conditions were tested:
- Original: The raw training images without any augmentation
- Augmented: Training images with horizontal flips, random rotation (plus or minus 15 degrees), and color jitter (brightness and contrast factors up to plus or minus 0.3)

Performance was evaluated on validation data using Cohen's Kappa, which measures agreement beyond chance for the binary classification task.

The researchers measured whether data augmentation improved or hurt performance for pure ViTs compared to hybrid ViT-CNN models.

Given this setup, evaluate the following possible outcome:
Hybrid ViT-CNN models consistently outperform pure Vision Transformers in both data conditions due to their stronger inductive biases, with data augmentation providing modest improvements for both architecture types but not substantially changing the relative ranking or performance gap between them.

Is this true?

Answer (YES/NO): NO